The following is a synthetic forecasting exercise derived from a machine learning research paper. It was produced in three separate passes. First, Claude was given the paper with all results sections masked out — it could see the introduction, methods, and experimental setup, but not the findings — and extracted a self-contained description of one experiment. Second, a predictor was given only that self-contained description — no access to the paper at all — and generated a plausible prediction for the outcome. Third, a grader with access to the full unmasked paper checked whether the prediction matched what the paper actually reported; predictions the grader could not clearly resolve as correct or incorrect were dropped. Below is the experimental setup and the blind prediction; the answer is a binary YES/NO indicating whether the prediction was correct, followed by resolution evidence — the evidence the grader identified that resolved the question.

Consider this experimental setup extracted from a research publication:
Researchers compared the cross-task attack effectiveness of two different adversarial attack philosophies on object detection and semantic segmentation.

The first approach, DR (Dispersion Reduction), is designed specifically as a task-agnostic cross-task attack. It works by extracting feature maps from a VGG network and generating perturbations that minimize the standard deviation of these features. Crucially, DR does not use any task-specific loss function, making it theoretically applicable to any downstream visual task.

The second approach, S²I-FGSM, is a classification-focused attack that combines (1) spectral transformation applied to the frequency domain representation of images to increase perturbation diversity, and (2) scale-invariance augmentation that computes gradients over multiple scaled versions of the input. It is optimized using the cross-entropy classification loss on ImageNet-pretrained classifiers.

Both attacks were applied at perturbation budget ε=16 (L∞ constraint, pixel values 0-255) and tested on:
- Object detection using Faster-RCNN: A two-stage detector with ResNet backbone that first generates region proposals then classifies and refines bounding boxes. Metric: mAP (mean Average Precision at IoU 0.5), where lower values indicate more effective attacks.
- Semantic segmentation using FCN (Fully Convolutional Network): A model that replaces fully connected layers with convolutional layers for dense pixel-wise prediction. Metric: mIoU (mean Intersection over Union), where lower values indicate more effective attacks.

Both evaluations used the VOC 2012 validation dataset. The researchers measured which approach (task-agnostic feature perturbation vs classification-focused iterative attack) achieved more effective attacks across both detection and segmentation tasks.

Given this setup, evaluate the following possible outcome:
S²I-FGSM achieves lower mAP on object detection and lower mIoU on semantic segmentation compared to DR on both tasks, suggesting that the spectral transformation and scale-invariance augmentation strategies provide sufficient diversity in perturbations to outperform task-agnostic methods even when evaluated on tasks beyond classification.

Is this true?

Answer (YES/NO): YES